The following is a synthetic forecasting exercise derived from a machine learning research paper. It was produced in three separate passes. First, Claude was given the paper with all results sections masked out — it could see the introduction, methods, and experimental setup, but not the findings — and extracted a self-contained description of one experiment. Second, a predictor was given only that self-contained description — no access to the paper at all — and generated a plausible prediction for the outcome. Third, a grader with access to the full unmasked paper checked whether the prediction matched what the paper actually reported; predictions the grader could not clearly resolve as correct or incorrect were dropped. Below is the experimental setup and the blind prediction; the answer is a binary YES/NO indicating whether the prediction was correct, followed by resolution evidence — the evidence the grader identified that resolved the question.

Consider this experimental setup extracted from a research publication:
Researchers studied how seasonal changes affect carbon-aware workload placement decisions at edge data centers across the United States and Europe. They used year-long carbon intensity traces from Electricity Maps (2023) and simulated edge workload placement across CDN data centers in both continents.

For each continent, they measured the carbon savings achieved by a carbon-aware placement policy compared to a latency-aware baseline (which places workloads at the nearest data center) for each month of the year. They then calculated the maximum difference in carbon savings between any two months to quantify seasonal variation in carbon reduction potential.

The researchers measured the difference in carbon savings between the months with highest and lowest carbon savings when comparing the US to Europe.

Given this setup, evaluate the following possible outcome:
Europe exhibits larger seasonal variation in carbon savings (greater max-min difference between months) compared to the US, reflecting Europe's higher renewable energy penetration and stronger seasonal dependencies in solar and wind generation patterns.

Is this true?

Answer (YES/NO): YES